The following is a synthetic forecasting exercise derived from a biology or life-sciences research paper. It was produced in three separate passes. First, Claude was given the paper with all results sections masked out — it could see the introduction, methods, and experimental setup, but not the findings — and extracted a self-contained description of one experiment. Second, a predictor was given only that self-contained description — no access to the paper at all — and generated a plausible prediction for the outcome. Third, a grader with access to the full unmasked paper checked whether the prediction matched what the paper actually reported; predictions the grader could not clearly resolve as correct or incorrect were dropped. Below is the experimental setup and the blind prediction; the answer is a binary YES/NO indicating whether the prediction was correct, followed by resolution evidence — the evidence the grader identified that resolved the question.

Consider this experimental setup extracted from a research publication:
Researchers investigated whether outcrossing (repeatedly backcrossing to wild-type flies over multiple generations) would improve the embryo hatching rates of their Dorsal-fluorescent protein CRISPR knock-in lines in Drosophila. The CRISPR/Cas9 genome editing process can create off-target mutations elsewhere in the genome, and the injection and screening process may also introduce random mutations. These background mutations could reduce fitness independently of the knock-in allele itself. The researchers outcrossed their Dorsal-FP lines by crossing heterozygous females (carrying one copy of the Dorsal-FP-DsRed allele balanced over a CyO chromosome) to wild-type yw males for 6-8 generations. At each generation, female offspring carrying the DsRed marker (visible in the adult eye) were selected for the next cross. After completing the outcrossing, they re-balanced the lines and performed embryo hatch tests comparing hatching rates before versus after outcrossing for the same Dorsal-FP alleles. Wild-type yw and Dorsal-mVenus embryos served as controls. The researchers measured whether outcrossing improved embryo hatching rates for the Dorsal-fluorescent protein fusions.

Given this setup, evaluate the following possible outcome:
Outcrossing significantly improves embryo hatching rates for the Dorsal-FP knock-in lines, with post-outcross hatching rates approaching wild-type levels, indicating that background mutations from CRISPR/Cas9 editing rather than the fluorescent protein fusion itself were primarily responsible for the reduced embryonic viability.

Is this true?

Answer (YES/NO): NO